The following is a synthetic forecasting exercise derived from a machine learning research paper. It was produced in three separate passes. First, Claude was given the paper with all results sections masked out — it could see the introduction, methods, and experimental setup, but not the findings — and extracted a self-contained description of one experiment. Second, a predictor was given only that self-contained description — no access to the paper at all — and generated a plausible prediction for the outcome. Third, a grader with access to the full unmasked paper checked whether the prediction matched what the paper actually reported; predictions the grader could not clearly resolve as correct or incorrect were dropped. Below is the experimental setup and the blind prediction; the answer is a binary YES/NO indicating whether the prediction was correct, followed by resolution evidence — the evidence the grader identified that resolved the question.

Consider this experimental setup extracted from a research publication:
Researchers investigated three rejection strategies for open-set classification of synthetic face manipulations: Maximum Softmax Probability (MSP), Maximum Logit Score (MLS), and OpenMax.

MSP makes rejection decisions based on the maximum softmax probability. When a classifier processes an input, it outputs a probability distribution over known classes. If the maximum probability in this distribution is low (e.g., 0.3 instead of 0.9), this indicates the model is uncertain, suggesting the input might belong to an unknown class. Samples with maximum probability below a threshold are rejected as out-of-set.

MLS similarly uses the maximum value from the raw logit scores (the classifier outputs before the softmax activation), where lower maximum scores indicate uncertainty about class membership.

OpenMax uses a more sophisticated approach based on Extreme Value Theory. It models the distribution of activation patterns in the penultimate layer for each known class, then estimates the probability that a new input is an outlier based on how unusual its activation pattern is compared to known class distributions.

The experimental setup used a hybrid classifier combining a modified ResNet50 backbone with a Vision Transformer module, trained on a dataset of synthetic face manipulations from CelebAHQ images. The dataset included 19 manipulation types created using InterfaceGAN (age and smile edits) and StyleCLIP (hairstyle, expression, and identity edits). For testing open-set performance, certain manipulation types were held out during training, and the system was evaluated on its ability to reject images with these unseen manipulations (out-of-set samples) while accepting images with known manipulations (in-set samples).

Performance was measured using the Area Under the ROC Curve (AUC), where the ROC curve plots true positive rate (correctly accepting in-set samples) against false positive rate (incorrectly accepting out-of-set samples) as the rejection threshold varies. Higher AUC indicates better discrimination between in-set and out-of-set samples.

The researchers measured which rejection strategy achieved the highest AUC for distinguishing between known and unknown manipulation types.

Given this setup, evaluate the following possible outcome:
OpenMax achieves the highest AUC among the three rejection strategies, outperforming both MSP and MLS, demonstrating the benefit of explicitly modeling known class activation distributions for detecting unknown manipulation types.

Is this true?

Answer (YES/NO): NO